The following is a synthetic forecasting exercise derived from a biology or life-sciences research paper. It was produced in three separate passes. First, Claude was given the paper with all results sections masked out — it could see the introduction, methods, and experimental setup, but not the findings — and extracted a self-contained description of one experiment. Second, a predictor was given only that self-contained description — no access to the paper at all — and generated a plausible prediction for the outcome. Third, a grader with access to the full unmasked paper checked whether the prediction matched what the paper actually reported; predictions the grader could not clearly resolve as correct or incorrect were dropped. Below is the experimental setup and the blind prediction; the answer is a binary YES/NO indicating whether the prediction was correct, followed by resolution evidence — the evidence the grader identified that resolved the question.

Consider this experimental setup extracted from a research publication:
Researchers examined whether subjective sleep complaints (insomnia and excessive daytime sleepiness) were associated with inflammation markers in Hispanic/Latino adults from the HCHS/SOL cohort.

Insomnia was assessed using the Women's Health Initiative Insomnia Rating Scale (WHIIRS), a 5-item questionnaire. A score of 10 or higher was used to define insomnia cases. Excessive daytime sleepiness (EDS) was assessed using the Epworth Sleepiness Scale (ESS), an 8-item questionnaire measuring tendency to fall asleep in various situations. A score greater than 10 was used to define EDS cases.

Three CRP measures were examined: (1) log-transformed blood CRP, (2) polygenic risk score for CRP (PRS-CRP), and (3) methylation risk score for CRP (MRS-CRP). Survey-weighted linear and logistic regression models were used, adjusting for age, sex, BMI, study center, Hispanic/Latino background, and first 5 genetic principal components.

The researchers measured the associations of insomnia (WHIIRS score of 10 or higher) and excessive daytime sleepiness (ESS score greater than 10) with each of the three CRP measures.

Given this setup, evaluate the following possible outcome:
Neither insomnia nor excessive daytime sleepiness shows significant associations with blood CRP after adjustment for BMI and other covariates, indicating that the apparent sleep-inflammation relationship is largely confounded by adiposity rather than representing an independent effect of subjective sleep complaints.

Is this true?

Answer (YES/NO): NO